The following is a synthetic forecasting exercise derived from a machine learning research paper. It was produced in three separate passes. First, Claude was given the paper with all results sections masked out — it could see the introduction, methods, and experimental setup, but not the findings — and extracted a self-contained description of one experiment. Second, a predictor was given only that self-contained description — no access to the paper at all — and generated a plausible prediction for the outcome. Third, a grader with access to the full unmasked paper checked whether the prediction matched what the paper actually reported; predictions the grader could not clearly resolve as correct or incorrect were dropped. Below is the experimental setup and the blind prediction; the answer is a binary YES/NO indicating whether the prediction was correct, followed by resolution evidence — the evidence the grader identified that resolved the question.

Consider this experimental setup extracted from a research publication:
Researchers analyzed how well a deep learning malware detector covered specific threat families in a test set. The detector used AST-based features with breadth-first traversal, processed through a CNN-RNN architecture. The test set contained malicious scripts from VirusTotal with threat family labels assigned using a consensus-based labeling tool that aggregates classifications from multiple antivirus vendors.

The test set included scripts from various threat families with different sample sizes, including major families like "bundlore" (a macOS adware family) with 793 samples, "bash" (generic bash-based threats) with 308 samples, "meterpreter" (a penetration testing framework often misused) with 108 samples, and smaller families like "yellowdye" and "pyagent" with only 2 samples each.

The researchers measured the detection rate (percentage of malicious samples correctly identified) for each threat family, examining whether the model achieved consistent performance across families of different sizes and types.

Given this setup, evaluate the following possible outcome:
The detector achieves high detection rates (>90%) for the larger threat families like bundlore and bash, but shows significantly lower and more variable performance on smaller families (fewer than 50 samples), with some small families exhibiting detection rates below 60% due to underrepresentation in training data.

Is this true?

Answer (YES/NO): NO